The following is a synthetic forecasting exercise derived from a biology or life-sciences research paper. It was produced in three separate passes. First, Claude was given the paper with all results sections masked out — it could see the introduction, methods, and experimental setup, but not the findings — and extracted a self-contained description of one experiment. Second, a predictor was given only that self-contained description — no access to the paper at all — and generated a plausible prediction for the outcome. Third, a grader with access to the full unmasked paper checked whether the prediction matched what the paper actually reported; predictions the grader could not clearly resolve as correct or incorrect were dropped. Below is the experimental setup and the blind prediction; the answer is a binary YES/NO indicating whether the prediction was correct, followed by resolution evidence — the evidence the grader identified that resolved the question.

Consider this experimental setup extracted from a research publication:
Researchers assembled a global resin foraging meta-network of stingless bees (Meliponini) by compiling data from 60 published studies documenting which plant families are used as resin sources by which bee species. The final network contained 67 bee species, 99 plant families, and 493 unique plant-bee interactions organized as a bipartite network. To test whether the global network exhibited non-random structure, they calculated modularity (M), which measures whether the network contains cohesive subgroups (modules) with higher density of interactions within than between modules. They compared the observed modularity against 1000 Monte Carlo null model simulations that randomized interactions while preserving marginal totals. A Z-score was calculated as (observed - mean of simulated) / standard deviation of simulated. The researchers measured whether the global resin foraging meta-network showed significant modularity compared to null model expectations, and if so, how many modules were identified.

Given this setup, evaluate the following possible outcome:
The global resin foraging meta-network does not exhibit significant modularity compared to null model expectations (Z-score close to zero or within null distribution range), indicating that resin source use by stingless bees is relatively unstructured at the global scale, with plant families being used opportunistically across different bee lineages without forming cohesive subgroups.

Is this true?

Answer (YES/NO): NO